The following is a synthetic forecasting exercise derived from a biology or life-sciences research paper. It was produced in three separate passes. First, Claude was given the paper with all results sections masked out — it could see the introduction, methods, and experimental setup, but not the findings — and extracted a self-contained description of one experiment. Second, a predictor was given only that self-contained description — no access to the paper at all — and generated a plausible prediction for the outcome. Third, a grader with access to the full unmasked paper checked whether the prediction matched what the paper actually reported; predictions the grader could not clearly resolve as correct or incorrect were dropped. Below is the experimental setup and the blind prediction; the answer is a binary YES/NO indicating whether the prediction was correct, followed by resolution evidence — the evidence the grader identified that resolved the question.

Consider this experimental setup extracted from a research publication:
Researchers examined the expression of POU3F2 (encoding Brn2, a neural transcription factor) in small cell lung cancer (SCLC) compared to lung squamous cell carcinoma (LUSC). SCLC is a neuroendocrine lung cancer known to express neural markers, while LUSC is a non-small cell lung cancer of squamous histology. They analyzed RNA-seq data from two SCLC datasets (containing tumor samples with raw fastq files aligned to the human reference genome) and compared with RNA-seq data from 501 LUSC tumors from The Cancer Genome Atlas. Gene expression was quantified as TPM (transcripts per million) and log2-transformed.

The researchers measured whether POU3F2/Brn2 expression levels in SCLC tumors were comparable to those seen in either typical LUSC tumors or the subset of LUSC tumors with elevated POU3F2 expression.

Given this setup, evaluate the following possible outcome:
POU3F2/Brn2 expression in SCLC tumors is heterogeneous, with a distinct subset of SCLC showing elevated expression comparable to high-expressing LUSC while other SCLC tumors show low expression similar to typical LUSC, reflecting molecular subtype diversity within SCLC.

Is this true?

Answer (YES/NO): NO